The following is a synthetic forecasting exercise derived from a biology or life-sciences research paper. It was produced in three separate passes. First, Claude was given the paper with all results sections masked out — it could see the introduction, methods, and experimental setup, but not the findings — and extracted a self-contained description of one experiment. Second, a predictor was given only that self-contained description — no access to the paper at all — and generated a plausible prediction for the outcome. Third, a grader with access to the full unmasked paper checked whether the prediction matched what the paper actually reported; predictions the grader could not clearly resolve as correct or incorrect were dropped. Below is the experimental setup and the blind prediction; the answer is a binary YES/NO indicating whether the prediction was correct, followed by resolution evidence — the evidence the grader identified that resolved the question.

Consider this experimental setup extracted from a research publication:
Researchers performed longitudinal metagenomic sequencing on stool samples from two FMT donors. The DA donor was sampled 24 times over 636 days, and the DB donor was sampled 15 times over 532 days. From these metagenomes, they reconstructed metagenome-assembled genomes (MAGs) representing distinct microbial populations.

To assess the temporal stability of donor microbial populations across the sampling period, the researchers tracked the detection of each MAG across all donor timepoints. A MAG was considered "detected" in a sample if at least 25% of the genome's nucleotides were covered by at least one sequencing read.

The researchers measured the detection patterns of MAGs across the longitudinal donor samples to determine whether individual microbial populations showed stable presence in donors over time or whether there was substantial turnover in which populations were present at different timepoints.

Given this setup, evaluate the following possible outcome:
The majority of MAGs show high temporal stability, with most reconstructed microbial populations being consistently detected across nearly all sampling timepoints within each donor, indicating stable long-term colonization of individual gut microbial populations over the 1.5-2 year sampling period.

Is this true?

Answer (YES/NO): NO